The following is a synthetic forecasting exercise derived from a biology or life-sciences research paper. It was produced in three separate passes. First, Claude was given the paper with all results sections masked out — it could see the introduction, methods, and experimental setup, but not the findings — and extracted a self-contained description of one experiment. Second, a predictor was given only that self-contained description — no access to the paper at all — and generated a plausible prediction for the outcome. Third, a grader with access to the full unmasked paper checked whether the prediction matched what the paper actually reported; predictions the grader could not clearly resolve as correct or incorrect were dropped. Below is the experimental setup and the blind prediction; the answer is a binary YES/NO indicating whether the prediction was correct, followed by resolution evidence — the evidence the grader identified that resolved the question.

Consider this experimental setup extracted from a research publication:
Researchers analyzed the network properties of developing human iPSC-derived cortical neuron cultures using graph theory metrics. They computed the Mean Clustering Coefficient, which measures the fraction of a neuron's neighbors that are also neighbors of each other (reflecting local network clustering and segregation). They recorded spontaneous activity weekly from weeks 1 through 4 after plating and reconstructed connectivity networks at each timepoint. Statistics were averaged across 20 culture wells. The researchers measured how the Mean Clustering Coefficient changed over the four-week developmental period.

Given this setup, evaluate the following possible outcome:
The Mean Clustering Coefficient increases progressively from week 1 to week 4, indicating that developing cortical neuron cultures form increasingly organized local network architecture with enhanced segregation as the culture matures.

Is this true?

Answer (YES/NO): NO